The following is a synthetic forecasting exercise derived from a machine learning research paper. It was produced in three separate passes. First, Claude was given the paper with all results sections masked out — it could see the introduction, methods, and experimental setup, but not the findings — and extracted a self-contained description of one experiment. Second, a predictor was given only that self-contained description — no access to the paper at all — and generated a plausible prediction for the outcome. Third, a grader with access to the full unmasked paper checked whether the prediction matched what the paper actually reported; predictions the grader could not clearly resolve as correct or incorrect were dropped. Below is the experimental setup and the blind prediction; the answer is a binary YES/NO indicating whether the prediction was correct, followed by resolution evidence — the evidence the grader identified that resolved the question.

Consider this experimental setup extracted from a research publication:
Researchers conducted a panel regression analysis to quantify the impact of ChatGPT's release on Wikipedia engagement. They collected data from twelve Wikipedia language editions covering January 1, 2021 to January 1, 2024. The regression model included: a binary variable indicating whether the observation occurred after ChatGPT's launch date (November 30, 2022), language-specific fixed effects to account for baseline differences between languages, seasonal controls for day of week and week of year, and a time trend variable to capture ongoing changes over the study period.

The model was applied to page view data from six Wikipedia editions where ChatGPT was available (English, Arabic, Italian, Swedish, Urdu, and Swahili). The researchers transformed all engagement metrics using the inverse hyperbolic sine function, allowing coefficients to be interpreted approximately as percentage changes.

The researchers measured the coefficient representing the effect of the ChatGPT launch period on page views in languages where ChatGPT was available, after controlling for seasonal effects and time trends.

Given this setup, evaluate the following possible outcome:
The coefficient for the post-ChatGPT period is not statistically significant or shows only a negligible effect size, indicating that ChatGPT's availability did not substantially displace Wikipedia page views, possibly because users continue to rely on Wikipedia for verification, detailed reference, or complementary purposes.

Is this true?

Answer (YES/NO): NO